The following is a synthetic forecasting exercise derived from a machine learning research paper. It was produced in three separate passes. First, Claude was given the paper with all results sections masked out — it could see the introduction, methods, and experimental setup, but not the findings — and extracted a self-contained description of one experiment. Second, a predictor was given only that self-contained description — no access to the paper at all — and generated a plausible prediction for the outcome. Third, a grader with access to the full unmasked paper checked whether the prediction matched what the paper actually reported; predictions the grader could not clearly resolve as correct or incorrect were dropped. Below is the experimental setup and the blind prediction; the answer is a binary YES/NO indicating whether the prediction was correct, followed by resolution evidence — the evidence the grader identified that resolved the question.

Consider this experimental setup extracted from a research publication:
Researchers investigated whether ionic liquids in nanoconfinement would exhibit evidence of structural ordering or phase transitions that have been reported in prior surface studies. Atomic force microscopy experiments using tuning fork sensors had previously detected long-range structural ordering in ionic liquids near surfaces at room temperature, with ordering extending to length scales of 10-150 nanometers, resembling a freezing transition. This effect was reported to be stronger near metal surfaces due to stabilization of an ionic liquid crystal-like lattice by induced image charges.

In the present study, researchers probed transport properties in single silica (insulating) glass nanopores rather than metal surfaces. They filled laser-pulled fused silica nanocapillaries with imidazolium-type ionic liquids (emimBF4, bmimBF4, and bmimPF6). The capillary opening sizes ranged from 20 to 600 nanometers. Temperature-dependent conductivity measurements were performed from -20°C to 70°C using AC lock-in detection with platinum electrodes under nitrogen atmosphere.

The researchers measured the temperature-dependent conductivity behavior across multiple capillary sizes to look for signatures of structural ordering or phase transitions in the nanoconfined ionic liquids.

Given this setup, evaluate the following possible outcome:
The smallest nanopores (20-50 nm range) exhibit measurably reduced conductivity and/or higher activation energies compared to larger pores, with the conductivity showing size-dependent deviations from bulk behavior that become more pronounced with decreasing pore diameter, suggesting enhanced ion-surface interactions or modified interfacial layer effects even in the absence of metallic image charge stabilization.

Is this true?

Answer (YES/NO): NO